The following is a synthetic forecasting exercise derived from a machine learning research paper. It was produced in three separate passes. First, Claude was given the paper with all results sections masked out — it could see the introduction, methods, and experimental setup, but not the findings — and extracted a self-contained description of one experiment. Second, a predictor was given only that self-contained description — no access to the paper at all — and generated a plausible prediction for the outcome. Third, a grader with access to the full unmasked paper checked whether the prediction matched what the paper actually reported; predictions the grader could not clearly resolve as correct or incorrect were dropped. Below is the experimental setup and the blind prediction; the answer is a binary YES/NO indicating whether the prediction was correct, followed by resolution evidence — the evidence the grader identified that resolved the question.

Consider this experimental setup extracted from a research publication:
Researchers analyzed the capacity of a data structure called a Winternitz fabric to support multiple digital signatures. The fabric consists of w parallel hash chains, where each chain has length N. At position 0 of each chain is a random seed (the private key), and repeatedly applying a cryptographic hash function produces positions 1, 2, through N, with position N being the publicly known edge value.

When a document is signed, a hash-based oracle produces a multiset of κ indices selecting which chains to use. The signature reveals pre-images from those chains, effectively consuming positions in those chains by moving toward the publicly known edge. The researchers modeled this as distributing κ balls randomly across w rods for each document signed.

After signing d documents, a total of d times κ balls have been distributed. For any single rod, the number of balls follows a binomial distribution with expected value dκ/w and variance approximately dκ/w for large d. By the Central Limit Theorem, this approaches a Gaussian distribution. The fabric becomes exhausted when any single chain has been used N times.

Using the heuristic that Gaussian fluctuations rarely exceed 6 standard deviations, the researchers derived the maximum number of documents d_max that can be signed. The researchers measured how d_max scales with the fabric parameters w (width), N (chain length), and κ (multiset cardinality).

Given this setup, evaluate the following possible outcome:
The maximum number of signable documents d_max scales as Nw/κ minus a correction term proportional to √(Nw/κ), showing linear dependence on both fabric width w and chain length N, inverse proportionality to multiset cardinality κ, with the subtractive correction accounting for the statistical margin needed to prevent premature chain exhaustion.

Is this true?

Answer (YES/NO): NO